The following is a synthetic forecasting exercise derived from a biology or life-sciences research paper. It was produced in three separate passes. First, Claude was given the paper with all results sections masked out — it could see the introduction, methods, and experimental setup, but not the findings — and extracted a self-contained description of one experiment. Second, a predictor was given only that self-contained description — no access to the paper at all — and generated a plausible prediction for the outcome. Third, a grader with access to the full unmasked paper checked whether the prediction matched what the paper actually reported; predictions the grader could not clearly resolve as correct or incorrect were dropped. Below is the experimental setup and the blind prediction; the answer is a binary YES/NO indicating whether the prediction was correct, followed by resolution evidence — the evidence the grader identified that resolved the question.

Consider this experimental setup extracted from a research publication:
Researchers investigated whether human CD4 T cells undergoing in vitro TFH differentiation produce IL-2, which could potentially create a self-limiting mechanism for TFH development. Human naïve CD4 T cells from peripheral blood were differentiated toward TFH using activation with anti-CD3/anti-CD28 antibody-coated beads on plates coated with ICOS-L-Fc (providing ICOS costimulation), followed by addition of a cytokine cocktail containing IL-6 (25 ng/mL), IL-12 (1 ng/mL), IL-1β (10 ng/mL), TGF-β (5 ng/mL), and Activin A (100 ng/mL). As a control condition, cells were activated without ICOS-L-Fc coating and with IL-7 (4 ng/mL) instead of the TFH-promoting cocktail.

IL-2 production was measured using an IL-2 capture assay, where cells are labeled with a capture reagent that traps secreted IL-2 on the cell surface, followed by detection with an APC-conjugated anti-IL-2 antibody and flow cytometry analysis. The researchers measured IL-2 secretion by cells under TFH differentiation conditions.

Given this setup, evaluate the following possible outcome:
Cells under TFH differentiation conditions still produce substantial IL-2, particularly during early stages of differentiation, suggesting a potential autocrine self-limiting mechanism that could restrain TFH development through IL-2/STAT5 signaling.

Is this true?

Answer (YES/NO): YES